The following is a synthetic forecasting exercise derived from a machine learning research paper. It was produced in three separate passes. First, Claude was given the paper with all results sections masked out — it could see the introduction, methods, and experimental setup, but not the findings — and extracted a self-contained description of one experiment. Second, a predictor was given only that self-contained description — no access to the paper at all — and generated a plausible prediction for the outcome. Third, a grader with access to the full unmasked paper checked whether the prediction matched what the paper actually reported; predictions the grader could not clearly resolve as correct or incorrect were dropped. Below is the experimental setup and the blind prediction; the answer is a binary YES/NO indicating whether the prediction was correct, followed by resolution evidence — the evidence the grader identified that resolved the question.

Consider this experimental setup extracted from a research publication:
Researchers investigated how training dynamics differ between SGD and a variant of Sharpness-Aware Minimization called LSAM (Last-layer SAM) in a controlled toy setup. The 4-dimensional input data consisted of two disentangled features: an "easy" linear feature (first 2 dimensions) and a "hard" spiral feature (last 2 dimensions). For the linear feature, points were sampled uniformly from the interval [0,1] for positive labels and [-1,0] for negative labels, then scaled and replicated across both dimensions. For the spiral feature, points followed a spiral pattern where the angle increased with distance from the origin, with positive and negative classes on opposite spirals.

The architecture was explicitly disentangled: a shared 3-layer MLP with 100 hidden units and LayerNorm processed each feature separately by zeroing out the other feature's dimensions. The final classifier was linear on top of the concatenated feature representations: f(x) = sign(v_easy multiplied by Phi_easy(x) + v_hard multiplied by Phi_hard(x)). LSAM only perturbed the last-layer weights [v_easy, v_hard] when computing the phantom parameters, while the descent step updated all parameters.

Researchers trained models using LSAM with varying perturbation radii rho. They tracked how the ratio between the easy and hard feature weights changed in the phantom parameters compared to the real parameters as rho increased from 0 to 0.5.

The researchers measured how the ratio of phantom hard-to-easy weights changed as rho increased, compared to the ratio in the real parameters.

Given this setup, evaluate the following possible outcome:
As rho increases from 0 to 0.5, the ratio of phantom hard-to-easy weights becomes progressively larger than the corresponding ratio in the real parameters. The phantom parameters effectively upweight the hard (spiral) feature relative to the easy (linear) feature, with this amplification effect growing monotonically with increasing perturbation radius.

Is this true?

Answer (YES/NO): YES